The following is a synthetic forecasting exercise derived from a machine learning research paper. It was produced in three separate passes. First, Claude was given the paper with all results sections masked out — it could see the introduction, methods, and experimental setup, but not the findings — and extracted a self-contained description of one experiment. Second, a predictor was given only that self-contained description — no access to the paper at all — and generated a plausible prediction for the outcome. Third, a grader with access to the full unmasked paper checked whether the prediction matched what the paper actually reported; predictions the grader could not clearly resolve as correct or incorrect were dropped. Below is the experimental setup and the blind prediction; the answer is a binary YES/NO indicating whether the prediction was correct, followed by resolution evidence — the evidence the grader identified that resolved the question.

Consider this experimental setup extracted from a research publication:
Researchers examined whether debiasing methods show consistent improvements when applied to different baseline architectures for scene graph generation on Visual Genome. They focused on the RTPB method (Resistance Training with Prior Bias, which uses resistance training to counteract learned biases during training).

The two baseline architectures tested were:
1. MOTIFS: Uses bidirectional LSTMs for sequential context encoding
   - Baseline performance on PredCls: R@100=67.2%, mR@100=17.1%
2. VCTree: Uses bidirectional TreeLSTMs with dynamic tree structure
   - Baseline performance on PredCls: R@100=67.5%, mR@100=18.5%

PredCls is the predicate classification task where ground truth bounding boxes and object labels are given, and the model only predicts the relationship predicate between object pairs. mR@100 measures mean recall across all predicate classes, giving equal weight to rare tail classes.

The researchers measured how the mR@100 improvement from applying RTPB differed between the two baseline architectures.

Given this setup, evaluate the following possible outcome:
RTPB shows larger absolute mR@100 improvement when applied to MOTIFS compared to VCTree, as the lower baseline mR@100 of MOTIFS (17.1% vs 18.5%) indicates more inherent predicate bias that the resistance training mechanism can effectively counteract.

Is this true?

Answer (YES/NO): YES